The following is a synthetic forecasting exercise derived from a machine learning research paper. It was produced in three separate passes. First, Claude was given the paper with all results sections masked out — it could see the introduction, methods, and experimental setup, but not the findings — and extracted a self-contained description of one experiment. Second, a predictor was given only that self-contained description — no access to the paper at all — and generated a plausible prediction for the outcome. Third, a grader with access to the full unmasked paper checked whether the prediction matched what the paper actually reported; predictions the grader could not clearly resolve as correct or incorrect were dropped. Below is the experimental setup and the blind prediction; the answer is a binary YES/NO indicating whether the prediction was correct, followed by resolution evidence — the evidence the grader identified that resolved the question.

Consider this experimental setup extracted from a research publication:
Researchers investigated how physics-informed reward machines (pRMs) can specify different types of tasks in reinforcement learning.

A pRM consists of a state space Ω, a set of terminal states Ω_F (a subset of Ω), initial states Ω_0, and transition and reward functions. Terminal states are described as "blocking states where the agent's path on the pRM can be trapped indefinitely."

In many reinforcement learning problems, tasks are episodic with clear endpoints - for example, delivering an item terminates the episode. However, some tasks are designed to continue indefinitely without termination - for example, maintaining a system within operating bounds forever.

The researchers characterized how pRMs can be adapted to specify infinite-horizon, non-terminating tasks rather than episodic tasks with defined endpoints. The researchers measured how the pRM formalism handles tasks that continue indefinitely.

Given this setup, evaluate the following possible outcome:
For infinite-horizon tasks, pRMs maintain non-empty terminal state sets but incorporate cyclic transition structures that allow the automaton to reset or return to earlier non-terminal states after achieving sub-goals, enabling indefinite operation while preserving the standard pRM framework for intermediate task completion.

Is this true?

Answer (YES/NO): NO